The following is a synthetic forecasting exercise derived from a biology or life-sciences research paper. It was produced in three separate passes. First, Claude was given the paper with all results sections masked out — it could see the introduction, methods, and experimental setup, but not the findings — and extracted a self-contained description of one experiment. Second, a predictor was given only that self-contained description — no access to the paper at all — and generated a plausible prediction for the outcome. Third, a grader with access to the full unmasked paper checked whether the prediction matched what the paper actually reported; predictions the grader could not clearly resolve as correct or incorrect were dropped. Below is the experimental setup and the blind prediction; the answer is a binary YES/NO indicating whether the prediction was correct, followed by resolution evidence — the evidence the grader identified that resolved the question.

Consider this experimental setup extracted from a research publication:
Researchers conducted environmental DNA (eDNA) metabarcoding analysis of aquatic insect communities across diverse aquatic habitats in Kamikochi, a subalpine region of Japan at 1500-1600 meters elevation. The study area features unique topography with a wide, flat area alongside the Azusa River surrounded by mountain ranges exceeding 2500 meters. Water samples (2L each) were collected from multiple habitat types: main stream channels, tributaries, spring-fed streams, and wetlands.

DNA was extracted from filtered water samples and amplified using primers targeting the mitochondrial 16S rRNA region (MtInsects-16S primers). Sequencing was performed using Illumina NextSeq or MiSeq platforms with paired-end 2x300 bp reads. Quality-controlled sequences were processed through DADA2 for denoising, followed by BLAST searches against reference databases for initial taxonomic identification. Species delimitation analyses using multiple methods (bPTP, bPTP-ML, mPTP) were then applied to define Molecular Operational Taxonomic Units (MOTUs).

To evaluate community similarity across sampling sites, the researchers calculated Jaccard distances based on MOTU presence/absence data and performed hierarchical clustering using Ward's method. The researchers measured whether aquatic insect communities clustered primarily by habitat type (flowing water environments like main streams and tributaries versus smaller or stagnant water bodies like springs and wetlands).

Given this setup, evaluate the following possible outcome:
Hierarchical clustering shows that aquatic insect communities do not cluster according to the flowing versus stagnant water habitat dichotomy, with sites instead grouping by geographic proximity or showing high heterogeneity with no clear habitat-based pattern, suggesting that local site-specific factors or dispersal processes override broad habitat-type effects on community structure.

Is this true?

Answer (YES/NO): NO